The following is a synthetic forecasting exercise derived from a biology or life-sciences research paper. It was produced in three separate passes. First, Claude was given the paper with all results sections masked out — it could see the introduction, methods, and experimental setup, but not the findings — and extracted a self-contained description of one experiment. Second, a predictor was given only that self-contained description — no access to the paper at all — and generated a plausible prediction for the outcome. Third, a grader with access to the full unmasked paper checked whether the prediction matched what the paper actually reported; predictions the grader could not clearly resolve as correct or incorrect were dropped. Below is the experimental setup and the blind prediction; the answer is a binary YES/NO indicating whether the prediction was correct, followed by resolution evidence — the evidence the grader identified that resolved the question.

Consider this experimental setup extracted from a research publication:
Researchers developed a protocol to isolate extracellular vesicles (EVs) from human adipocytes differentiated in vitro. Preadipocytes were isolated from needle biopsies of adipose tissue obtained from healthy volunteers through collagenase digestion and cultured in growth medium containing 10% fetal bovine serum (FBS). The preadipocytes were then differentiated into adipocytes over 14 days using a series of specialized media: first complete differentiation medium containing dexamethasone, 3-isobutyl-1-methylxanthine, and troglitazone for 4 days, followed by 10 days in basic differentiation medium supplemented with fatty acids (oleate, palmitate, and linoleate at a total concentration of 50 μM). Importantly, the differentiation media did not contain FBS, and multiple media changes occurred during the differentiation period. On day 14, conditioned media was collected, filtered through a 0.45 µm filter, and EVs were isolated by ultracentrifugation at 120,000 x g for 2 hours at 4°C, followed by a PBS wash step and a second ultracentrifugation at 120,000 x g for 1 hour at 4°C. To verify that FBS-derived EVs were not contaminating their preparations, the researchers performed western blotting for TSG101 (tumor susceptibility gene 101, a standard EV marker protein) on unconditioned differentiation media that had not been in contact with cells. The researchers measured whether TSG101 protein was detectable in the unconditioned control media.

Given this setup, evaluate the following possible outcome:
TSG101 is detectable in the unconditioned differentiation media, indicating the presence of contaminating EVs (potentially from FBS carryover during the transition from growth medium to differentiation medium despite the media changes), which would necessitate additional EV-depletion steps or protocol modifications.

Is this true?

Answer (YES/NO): NO